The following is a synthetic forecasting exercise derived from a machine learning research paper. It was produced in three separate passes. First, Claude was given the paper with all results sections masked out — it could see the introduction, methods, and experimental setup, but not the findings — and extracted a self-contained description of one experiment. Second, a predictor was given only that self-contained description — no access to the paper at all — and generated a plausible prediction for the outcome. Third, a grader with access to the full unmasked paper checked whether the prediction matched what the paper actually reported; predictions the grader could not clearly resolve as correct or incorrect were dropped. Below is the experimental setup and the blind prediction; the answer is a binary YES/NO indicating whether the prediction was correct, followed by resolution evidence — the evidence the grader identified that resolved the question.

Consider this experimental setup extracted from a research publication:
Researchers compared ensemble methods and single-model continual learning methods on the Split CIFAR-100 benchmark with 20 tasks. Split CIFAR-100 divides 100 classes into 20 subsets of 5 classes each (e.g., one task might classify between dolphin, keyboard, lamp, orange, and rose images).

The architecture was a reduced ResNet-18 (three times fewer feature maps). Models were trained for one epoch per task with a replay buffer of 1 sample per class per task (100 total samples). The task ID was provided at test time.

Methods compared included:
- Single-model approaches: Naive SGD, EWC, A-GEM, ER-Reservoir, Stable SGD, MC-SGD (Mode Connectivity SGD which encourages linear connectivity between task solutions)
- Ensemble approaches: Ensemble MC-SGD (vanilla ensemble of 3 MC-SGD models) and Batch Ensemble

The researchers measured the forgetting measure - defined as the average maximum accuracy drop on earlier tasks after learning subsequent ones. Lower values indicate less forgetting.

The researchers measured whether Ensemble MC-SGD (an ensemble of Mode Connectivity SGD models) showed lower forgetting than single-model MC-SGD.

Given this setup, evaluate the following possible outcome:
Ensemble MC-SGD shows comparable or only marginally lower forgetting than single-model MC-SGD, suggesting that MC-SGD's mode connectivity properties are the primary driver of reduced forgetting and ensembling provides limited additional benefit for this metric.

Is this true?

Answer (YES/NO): YES